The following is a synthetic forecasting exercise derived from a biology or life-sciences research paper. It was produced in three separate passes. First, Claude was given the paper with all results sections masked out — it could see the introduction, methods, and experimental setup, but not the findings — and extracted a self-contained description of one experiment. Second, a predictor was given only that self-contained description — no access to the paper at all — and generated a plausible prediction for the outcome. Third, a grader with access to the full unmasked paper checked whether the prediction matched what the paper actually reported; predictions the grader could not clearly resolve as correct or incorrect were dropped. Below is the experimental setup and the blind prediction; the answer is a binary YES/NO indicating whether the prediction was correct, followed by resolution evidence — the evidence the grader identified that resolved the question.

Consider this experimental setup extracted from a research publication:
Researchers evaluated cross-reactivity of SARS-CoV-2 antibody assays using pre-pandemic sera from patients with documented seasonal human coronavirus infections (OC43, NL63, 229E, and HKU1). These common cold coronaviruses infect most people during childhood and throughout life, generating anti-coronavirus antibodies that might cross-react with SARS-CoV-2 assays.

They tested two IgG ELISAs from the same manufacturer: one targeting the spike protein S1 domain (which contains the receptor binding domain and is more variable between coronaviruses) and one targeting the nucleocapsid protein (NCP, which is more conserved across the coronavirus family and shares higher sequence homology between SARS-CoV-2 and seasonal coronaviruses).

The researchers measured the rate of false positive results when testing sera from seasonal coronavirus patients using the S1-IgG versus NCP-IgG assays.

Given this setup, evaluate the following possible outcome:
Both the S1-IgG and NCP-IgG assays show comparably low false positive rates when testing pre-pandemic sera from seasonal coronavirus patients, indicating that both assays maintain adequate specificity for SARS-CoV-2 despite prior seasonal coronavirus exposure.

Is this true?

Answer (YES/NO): YES